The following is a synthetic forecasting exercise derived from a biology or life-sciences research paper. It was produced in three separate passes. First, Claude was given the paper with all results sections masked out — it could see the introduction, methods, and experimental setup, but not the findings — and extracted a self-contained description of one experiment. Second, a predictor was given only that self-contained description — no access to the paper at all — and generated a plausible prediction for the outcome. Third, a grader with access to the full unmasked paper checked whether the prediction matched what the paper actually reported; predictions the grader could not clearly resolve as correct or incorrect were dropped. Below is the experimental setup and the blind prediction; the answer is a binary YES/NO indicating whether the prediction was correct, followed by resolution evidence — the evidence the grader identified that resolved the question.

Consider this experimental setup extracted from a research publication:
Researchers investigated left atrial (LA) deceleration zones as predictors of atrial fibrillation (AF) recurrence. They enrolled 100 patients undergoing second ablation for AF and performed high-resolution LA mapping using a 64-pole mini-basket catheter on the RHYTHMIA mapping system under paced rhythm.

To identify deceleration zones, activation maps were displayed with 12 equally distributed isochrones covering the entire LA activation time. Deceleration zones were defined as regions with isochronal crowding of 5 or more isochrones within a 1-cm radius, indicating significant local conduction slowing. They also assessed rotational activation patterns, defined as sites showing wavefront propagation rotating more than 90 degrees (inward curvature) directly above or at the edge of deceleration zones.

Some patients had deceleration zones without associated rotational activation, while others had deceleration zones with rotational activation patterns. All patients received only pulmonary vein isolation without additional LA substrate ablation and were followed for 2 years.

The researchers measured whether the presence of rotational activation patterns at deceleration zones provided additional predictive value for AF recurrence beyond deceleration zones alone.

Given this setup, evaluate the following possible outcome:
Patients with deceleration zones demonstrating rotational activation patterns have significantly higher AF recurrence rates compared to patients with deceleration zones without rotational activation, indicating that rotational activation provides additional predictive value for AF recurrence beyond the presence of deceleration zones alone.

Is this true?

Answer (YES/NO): NO